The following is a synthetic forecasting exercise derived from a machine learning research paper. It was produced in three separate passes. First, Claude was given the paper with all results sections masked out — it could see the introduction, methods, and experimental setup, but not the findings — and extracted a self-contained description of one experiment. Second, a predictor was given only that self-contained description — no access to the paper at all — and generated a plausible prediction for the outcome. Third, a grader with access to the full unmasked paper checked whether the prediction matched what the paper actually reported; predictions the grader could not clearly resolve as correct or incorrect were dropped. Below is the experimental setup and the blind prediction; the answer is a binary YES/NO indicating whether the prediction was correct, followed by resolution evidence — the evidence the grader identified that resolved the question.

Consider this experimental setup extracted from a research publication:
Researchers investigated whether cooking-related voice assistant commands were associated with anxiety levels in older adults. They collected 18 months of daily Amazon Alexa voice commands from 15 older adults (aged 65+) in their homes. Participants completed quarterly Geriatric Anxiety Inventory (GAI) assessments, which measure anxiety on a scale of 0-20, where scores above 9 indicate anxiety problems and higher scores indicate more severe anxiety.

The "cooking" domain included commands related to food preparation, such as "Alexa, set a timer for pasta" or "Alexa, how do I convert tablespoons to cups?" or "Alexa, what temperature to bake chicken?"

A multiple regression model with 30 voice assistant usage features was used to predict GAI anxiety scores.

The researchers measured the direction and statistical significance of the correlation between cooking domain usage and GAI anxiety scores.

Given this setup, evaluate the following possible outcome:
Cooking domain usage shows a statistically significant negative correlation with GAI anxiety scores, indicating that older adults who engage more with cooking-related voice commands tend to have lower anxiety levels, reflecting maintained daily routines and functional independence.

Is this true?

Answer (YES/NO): NO